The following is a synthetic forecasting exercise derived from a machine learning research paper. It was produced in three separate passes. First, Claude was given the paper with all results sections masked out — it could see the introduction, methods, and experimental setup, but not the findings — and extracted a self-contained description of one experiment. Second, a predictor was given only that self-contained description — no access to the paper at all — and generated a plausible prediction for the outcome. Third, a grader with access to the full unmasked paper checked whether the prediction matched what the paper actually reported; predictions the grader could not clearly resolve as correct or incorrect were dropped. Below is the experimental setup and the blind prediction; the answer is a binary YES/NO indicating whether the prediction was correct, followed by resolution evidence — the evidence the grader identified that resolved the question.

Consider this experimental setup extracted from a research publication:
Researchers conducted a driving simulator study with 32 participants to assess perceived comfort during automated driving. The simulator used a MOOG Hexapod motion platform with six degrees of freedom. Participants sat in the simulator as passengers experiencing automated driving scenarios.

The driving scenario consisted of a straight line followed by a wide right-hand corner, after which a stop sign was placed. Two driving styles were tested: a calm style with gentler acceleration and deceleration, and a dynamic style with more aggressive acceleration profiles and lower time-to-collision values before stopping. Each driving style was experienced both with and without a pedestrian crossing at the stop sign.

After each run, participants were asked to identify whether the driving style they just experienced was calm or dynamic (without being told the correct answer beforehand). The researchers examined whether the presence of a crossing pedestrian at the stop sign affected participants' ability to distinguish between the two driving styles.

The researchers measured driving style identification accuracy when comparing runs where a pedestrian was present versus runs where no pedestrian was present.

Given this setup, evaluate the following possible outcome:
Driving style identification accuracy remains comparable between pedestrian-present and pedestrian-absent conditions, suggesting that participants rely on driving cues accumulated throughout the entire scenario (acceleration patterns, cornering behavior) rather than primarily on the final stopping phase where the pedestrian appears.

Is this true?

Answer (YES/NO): NO